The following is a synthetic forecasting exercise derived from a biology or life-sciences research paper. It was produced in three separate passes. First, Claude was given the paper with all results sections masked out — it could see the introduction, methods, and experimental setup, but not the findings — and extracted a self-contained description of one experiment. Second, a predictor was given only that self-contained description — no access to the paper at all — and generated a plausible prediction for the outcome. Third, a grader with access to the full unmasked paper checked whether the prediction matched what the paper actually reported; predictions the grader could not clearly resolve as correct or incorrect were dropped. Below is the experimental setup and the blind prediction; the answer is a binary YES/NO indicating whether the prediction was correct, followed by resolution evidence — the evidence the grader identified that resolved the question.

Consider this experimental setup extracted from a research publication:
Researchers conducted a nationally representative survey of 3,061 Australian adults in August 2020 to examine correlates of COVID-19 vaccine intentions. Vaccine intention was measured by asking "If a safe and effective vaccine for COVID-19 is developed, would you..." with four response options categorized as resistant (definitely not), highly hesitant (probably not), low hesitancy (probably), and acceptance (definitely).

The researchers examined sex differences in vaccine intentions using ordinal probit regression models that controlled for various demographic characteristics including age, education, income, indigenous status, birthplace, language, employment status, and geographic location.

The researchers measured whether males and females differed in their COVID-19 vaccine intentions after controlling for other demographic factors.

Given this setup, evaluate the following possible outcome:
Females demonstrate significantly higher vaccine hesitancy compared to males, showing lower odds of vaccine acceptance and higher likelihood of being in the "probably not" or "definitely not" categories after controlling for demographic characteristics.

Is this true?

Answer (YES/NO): YES